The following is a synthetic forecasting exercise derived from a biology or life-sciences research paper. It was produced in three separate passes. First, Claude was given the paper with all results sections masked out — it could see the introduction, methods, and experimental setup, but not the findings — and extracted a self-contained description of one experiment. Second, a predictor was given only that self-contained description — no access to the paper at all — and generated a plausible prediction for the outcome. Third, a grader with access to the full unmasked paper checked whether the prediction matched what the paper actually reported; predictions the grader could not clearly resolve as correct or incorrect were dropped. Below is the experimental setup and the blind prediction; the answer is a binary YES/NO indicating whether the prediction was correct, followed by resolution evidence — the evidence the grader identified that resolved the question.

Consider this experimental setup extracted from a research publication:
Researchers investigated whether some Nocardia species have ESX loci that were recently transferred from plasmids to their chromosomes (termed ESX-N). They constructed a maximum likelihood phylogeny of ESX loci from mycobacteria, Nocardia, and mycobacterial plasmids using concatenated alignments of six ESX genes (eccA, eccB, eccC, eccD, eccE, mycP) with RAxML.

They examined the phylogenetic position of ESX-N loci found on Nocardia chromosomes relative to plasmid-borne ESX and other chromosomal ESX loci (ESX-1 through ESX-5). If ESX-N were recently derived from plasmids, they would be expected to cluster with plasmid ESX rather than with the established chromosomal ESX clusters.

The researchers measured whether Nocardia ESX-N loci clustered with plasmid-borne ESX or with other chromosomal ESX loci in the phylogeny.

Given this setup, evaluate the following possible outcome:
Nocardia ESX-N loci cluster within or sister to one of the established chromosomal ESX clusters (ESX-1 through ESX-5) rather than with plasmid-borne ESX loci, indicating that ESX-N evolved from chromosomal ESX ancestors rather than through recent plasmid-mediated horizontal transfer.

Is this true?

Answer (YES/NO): NO